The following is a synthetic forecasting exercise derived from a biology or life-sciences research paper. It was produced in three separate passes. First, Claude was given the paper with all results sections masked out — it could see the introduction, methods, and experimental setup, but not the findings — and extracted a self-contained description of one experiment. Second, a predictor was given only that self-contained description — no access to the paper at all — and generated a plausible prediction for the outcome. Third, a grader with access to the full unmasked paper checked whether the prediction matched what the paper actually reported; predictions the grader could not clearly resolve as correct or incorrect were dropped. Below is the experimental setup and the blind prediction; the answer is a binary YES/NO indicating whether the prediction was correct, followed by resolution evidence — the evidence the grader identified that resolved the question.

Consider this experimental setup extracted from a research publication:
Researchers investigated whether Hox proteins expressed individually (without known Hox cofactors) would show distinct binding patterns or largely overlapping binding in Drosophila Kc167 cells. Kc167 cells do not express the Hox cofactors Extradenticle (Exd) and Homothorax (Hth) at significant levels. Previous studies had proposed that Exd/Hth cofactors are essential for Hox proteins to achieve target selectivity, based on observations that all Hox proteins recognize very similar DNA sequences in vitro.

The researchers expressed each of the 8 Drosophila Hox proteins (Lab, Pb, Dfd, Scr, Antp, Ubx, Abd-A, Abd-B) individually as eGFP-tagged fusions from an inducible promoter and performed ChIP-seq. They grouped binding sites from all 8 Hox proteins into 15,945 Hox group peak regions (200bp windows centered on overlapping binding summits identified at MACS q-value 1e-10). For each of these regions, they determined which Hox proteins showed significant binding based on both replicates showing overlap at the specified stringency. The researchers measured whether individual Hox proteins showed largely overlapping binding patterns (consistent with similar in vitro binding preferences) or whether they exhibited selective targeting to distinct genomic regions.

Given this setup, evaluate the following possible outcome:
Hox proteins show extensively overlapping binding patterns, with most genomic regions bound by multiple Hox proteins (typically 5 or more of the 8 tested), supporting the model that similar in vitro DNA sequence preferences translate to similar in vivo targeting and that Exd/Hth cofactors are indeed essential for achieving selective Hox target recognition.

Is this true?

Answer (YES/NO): NO